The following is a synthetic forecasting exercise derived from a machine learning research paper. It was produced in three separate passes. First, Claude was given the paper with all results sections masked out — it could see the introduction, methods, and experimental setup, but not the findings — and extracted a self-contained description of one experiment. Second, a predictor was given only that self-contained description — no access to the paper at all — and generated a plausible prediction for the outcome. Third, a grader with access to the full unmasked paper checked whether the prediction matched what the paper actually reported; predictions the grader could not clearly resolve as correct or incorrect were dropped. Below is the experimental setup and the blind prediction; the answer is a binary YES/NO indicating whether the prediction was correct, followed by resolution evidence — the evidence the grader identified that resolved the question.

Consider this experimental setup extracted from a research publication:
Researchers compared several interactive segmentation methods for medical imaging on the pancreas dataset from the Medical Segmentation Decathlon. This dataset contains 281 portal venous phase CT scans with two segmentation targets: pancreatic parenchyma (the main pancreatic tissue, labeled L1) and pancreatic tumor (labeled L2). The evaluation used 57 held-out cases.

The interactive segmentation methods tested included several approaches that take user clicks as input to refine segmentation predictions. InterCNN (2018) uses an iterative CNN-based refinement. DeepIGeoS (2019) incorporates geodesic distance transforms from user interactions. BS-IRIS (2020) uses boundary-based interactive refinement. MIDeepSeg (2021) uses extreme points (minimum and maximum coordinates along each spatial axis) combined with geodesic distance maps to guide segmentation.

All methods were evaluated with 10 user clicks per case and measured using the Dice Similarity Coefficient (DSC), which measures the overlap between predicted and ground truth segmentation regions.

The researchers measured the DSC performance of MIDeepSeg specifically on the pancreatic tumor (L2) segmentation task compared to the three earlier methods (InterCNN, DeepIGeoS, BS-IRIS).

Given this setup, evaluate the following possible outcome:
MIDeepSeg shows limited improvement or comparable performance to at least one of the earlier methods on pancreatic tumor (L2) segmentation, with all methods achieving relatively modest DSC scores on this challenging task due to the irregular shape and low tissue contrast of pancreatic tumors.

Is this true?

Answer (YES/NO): NO